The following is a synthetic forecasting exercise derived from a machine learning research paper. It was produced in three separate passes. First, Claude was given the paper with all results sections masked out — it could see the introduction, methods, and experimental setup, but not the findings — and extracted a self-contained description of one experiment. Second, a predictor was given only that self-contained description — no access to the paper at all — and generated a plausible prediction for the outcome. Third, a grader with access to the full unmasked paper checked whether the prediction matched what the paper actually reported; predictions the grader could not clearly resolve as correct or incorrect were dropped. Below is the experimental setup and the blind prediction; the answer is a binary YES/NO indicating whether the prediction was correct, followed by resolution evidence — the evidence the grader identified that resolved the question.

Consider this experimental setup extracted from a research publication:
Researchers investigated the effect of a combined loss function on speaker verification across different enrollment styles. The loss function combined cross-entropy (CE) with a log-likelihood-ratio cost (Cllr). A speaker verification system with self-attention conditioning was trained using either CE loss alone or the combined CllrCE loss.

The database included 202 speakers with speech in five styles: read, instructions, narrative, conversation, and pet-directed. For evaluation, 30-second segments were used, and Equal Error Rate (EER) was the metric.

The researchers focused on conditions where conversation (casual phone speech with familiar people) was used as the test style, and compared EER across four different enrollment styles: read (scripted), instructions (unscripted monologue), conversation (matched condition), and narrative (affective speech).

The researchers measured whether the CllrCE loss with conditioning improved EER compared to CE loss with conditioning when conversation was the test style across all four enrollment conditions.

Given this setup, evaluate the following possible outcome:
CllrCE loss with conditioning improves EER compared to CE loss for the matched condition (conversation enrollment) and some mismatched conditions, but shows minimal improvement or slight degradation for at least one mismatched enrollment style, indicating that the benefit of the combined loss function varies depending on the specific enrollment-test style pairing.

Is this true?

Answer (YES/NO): NO